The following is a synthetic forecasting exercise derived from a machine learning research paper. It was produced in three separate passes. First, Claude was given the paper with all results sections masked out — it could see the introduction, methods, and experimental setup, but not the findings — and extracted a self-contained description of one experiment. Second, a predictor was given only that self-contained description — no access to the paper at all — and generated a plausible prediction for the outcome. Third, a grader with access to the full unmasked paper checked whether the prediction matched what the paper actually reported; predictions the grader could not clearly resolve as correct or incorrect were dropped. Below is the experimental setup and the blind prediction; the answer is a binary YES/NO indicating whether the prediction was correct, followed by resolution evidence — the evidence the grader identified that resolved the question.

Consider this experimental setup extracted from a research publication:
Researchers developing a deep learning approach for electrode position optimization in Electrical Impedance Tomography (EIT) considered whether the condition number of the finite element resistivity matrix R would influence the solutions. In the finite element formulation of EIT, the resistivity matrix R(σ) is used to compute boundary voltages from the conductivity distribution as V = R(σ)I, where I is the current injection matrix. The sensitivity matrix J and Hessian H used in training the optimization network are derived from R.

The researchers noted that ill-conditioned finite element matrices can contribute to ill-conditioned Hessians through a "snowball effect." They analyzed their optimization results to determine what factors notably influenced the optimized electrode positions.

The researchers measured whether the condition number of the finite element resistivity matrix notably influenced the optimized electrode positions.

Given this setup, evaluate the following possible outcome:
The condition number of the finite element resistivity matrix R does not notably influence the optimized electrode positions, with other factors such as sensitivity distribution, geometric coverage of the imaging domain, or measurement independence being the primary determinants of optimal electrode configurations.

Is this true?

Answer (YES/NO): NO